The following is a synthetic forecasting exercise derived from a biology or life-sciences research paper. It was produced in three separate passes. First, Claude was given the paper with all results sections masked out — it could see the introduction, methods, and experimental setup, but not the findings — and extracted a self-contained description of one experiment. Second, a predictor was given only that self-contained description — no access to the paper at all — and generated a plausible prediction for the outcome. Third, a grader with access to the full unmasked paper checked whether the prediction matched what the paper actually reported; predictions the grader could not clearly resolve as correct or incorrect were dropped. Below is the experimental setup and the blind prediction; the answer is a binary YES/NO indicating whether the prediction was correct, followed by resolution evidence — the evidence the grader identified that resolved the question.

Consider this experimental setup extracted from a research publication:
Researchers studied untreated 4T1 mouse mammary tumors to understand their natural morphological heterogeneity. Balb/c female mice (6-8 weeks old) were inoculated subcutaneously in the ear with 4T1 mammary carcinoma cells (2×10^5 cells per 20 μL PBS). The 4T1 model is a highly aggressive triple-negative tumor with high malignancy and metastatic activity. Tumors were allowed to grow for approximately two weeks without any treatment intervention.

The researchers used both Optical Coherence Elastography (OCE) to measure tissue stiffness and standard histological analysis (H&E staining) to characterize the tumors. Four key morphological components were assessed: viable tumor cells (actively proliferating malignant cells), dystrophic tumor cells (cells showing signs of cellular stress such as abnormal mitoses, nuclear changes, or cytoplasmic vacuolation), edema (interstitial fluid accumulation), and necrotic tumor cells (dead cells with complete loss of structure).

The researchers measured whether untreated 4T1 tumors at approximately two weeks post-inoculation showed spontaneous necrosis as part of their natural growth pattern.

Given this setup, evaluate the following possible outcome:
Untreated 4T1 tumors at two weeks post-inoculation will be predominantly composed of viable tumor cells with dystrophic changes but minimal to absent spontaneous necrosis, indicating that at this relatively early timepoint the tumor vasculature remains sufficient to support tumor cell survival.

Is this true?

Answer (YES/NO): YES